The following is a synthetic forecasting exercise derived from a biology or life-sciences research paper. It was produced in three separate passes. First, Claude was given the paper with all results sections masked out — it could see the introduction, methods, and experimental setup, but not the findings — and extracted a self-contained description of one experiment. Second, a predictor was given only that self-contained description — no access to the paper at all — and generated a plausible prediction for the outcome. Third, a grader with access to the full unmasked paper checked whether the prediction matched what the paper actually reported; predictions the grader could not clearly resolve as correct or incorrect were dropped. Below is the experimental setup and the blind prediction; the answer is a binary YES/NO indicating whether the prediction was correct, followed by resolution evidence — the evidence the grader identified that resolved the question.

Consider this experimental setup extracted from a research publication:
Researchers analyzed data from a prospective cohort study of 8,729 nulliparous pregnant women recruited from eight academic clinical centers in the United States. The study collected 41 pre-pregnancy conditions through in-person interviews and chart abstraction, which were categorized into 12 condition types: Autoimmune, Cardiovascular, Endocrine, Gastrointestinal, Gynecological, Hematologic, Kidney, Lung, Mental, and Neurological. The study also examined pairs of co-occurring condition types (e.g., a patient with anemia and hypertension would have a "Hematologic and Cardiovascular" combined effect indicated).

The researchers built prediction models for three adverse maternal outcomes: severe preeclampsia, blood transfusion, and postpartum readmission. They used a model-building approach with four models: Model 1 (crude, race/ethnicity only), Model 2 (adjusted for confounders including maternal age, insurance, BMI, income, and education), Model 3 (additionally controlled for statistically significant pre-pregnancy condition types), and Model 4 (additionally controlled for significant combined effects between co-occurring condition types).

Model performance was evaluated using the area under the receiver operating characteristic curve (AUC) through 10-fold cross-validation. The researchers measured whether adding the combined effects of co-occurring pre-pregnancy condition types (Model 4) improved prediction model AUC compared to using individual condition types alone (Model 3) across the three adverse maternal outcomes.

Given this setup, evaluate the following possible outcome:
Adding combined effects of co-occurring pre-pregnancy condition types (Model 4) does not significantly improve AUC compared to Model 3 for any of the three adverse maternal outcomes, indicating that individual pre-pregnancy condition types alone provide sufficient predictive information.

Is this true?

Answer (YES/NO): YES